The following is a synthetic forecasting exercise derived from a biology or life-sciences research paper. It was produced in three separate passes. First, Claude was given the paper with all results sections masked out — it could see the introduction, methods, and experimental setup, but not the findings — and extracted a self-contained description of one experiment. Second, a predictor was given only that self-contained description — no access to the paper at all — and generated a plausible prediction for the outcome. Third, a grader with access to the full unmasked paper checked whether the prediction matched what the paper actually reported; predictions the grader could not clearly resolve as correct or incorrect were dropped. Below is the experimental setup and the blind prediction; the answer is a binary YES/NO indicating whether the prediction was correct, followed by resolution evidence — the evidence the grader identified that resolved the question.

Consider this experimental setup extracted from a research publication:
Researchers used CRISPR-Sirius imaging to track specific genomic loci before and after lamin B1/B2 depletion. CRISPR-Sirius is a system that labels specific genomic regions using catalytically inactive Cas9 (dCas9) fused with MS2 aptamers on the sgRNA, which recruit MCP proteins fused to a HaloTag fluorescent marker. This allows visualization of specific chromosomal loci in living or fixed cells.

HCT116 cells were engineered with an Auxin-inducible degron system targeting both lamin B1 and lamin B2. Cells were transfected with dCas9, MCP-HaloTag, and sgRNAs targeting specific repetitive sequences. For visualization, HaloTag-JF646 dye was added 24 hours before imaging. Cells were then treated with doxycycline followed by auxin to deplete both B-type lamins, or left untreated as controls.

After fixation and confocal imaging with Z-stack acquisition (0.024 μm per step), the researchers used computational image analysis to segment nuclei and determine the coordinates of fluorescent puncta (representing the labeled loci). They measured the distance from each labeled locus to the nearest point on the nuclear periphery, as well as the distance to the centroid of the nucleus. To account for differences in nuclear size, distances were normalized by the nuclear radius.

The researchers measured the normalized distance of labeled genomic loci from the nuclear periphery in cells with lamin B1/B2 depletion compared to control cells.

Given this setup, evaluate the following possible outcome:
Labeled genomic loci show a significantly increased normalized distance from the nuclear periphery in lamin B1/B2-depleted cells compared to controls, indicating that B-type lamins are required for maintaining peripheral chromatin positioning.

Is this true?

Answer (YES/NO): YES